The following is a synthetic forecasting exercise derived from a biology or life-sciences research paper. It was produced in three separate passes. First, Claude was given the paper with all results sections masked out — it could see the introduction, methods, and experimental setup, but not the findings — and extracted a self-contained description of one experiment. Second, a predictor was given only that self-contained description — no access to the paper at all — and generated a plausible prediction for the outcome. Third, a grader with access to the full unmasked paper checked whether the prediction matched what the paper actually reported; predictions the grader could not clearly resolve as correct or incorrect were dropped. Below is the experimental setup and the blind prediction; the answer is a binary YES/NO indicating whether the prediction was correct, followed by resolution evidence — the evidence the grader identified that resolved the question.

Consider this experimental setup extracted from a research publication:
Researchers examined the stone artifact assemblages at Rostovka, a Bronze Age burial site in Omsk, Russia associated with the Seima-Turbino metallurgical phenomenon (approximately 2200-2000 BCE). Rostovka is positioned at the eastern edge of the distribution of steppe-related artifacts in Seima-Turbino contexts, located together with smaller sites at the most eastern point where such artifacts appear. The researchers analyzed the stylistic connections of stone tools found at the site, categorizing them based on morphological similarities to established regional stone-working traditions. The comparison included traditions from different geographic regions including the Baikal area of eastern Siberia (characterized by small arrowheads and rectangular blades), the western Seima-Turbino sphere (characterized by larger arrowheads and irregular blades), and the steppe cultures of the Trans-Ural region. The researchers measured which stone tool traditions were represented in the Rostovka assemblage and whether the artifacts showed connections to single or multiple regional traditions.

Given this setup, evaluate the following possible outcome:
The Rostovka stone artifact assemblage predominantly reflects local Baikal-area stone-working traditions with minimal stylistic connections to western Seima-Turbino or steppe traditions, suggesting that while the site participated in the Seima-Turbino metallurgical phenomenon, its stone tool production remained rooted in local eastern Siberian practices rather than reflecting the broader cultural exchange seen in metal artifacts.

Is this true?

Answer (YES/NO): NO